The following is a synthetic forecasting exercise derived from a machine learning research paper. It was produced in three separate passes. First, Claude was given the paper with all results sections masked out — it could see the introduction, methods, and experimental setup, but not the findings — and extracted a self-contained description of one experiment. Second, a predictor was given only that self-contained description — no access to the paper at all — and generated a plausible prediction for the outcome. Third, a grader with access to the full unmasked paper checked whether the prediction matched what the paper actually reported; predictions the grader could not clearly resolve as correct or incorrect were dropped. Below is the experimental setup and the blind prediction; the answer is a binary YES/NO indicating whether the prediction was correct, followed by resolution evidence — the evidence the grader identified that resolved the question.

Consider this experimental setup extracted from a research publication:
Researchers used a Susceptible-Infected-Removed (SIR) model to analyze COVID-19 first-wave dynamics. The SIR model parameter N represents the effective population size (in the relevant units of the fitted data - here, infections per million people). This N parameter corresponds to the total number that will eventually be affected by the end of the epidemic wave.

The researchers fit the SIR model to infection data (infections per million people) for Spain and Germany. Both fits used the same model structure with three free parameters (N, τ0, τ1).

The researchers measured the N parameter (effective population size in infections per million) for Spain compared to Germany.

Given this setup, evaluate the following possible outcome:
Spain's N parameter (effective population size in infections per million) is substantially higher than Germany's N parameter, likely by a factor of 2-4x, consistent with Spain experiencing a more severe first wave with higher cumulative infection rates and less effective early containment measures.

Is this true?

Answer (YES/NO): YES